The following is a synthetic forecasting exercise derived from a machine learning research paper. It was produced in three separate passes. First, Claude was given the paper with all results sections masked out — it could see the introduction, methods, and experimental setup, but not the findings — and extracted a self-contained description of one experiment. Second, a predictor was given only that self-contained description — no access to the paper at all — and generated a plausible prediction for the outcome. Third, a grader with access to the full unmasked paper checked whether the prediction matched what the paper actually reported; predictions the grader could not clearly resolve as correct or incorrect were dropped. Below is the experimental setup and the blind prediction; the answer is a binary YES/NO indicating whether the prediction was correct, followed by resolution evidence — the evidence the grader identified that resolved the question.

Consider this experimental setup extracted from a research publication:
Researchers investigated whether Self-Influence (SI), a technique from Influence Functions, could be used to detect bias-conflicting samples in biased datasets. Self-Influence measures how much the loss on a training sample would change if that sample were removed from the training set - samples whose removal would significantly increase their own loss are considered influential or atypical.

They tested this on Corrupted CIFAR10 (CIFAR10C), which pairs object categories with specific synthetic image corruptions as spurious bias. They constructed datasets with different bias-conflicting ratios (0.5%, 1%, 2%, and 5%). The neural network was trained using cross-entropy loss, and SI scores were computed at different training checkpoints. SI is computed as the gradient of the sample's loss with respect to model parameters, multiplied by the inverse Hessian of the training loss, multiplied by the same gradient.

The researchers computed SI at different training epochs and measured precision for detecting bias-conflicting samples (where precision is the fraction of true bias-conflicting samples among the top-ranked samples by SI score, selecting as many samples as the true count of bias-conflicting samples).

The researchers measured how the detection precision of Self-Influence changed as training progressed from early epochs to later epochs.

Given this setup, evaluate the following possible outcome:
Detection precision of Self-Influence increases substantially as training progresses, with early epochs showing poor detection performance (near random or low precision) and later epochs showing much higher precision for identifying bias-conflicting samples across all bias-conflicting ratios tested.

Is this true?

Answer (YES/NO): NO